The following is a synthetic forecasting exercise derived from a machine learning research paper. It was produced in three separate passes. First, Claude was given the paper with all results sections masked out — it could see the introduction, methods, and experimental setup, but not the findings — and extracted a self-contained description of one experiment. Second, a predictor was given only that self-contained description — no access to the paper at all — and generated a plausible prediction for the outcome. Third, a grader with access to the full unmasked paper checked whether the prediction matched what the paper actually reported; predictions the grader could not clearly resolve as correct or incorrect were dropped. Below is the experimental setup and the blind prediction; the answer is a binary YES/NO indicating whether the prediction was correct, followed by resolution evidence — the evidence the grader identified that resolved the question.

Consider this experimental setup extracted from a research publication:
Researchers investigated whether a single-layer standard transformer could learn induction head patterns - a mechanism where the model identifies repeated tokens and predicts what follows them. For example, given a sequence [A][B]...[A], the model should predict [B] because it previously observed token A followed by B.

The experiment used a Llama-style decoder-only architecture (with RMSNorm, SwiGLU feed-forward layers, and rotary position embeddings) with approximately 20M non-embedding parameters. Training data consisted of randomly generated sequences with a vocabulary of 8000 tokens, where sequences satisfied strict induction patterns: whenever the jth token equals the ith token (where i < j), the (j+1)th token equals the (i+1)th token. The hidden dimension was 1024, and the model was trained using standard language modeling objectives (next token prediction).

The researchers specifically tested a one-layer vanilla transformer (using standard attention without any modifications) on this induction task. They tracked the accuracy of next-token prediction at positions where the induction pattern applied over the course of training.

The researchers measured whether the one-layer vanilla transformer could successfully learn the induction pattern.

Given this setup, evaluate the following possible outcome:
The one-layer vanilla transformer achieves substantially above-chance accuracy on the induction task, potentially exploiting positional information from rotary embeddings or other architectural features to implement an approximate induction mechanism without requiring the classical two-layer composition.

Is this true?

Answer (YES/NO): NO